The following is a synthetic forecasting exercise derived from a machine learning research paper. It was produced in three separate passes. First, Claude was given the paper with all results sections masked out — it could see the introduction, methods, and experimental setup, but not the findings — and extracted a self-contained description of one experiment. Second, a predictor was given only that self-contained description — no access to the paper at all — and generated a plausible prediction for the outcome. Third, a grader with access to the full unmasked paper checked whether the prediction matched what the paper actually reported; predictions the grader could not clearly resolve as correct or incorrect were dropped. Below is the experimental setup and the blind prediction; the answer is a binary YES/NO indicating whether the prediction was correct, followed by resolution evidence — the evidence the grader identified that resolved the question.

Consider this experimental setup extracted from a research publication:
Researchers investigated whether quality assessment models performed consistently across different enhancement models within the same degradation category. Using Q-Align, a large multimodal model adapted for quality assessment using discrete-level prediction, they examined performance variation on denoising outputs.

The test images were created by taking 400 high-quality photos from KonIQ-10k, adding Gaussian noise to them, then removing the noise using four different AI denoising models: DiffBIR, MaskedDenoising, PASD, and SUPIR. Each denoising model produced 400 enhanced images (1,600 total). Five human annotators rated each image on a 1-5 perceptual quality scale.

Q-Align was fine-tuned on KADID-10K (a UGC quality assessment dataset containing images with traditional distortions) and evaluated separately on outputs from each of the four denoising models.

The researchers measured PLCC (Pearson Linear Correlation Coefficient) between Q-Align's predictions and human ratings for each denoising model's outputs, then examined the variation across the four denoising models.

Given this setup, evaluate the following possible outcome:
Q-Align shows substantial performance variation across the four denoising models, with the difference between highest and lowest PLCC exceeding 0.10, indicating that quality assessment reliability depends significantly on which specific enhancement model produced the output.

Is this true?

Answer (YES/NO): YES